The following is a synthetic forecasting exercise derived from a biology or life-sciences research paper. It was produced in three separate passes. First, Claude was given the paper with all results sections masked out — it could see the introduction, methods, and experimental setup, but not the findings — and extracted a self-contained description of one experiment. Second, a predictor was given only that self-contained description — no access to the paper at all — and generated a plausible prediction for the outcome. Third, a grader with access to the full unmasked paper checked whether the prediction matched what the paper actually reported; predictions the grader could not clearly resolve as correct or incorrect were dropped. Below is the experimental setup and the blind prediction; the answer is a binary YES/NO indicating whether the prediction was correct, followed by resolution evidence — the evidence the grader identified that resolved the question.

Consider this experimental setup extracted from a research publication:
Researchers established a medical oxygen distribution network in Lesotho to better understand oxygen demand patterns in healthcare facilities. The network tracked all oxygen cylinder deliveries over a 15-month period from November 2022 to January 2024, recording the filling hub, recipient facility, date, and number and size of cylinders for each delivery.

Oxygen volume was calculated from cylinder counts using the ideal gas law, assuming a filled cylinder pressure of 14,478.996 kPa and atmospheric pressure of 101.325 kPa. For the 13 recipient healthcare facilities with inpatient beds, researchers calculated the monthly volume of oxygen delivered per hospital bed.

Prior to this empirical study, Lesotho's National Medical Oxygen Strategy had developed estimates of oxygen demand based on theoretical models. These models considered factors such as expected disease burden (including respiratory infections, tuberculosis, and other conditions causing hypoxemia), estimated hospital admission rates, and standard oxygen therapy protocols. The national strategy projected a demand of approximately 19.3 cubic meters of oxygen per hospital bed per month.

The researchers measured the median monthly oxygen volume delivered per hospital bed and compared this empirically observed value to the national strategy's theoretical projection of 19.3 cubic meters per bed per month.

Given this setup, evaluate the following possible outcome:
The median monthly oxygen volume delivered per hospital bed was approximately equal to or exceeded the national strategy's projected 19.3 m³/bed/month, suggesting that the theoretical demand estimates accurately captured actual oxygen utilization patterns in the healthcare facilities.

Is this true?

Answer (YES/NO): NO